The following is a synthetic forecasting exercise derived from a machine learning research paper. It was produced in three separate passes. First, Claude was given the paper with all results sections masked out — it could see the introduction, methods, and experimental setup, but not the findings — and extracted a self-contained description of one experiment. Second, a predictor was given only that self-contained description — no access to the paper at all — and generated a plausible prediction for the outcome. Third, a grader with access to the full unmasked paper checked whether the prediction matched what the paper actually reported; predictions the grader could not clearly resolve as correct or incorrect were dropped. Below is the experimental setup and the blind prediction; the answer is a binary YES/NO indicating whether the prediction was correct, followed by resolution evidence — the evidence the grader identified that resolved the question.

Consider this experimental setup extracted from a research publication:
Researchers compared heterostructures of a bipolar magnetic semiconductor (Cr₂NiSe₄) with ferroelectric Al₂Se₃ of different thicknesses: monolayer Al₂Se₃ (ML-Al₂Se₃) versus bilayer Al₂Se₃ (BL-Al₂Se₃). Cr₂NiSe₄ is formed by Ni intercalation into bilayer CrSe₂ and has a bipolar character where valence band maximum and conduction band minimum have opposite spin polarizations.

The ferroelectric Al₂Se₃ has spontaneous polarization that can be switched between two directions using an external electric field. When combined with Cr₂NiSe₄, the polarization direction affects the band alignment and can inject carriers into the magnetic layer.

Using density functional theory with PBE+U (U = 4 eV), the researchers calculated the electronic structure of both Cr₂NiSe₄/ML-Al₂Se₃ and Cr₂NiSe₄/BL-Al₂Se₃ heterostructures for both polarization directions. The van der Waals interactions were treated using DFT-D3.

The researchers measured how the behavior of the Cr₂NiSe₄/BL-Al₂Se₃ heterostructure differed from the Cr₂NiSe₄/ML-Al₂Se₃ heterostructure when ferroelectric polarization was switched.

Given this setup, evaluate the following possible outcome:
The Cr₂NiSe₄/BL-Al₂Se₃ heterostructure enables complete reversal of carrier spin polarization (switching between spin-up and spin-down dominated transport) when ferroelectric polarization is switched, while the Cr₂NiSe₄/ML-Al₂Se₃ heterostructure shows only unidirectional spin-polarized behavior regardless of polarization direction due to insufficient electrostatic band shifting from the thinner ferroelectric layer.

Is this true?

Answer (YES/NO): NO